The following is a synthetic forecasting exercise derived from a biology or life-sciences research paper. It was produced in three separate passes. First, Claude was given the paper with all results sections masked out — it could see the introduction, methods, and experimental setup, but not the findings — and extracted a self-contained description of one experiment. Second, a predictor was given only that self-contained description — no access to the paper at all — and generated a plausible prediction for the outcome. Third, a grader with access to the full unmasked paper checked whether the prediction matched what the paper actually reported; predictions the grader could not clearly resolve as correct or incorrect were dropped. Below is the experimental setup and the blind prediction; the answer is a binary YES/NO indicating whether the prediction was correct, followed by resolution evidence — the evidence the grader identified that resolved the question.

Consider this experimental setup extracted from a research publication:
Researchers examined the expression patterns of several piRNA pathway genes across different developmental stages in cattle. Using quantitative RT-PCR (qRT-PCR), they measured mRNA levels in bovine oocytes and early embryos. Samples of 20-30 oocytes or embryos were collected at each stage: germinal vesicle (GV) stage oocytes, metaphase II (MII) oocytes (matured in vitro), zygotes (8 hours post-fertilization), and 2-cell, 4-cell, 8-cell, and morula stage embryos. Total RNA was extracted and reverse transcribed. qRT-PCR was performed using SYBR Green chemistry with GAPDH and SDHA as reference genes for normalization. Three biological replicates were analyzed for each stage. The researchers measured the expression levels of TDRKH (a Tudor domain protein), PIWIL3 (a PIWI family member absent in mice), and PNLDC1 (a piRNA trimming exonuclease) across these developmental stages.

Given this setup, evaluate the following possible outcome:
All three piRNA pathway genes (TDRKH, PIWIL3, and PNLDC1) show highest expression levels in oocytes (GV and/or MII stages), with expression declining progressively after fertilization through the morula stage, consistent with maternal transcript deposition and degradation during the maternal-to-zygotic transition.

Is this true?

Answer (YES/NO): NO